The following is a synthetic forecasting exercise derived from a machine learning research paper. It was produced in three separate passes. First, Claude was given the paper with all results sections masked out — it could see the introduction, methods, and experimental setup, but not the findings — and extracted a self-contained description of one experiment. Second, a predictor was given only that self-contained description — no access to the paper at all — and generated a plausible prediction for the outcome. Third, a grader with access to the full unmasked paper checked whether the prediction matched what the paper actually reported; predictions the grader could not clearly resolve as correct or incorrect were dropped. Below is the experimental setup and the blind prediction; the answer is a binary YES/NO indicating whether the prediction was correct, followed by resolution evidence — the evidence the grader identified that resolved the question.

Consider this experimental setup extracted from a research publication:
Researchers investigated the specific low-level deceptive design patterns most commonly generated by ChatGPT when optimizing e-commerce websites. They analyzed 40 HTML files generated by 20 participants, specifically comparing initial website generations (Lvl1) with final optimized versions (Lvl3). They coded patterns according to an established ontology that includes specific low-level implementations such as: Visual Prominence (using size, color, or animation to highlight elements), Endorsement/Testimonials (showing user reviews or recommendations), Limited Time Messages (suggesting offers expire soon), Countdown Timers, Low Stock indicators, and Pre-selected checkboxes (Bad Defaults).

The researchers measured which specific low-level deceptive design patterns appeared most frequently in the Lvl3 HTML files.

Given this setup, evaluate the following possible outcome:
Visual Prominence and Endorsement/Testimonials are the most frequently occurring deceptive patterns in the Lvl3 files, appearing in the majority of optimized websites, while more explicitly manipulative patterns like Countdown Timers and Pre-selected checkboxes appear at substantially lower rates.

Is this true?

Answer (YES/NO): NO